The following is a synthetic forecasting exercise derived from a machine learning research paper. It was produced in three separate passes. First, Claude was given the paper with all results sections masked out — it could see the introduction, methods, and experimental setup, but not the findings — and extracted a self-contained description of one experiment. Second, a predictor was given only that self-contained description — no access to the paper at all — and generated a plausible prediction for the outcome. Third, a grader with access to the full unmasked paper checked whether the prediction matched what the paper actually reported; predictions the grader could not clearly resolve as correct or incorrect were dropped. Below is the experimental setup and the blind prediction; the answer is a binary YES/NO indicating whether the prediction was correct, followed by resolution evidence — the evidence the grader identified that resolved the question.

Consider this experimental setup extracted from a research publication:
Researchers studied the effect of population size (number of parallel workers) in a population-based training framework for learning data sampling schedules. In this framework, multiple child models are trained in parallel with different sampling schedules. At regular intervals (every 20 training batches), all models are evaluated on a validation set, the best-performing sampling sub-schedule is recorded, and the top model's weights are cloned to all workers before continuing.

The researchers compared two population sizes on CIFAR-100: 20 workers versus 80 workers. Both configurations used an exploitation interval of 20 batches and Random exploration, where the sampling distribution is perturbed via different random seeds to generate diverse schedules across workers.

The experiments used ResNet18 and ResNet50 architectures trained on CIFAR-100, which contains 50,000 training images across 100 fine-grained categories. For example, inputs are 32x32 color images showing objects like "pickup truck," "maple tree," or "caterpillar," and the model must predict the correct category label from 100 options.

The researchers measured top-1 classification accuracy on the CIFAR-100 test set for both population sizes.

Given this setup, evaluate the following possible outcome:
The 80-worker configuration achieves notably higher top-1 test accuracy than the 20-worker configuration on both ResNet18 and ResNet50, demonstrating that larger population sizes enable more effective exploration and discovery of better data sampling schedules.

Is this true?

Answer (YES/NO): NO